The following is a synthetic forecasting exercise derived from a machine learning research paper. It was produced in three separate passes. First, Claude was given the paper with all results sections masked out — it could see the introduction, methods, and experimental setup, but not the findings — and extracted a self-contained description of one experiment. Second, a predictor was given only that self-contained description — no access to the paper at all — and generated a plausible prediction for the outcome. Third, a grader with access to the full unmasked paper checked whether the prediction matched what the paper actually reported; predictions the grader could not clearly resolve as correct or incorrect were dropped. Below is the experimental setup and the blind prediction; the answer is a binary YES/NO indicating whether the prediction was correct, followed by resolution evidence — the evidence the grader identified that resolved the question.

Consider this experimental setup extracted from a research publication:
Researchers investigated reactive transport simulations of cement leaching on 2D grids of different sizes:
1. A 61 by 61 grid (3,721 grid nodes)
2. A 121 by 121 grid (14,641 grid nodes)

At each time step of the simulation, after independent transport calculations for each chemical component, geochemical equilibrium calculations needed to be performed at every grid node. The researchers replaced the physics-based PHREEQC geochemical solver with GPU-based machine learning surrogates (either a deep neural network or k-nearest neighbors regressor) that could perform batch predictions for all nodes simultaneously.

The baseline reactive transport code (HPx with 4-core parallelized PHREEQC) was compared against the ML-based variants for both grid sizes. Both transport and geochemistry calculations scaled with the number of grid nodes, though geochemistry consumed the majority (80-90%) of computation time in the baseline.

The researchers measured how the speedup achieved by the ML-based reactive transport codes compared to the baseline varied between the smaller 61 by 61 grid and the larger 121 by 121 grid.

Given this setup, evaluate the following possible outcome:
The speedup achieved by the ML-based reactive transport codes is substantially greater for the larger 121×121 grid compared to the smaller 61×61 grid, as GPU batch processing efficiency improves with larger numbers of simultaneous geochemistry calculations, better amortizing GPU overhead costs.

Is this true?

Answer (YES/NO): NO